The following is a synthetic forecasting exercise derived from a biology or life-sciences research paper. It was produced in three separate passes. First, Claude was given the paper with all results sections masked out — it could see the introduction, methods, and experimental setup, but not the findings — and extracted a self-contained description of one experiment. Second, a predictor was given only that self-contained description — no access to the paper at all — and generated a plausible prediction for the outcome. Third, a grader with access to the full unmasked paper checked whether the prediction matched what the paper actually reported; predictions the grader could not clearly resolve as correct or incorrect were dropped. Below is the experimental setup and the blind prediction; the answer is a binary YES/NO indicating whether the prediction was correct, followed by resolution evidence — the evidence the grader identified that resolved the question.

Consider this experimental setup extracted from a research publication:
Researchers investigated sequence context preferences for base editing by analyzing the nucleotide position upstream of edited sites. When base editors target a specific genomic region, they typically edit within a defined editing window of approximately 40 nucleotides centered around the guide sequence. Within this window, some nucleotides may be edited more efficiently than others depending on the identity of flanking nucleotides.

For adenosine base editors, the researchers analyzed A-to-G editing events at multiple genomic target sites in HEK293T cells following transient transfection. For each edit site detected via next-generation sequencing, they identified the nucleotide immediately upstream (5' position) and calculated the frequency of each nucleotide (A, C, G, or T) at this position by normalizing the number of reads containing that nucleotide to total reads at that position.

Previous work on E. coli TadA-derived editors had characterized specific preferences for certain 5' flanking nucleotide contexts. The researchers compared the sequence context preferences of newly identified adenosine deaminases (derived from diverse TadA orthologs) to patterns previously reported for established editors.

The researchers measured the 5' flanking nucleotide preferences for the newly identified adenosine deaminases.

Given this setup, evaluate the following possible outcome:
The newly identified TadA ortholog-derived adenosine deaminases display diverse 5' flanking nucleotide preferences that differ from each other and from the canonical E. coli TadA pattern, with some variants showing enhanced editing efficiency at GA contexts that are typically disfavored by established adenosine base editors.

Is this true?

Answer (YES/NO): NO